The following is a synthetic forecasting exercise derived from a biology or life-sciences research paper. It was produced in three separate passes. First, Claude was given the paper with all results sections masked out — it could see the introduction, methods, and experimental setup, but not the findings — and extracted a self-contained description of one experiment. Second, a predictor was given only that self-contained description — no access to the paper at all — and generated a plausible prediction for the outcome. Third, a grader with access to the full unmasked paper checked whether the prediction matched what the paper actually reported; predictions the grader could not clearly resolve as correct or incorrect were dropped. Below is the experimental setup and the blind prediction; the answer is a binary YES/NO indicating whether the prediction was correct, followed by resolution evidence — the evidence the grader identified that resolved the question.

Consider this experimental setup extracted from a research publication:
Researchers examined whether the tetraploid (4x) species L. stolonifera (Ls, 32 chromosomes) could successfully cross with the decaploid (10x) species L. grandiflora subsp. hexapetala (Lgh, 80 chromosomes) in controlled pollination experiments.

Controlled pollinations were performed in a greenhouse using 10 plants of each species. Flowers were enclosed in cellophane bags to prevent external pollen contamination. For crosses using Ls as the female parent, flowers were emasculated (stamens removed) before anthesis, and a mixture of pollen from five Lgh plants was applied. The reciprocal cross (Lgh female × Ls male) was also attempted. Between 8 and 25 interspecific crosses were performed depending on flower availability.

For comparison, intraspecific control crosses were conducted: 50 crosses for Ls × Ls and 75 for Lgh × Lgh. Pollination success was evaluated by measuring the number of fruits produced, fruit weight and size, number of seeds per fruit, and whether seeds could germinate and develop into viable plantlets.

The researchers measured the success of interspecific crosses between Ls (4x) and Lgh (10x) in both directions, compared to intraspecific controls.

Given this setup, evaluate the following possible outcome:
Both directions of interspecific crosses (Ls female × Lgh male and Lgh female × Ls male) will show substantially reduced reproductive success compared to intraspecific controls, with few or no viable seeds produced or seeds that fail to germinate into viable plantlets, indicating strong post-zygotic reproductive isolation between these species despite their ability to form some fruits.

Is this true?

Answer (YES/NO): YES